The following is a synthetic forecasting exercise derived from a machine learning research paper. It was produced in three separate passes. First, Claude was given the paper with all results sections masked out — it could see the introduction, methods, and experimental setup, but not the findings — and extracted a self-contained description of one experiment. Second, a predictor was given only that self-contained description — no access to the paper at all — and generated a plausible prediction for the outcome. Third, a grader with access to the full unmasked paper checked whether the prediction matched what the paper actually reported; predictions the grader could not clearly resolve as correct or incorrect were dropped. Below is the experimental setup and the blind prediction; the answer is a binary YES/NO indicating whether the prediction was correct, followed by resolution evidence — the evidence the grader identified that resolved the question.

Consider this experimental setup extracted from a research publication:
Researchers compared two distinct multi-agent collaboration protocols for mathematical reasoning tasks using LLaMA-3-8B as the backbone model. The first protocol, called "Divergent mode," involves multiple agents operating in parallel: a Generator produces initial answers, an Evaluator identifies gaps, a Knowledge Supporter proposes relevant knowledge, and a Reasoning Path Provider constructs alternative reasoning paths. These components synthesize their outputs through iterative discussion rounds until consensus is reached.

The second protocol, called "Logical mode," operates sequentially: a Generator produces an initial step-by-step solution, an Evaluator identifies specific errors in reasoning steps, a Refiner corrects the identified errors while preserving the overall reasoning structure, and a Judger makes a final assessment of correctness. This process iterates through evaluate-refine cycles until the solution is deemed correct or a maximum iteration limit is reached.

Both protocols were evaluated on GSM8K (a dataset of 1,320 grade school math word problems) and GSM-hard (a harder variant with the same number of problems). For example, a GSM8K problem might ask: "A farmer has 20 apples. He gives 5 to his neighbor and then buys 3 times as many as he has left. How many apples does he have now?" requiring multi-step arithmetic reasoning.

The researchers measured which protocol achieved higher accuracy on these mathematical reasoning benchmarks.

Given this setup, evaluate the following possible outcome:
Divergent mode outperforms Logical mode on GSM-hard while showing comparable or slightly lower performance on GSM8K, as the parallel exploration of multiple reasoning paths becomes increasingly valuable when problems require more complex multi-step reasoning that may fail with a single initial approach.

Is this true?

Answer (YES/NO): NO